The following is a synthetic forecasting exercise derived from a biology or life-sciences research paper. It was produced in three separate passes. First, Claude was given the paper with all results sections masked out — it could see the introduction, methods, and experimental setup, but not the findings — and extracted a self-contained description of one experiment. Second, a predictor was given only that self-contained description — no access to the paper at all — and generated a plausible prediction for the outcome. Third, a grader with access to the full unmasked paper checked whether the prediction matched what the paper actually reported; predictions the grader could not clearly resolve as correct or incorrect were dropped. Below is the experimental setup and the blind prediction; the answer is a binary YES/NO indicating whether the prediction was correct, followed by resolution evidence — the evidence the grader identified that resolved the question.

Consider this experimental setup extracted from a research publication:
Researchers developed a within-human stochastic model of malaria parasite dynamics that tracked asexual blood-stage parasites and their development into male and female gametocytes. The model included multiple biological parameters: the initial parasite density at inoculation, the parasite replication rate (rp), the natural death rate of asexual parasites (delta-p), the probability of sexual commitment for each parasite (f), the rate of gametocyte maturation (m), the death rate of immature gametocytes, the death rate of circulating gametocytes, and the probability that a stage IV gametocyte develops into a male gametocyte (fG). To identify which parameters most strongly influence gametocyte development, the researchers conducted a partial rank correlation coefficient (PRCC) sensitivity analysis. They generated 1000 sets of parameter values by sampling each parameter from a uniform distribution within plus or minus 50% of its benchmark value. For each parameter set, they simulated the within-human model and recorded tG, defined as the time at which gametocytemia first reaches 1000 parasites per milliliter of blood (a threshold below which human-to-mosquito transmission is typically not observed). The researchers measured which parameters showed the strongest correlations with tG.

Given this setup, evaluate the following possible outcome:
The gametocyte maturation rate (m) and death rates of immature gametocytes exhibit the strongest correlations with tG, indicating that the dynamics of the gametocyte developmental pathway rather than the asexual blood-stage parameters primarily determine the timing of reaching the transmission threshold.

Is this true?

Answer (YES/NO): NO